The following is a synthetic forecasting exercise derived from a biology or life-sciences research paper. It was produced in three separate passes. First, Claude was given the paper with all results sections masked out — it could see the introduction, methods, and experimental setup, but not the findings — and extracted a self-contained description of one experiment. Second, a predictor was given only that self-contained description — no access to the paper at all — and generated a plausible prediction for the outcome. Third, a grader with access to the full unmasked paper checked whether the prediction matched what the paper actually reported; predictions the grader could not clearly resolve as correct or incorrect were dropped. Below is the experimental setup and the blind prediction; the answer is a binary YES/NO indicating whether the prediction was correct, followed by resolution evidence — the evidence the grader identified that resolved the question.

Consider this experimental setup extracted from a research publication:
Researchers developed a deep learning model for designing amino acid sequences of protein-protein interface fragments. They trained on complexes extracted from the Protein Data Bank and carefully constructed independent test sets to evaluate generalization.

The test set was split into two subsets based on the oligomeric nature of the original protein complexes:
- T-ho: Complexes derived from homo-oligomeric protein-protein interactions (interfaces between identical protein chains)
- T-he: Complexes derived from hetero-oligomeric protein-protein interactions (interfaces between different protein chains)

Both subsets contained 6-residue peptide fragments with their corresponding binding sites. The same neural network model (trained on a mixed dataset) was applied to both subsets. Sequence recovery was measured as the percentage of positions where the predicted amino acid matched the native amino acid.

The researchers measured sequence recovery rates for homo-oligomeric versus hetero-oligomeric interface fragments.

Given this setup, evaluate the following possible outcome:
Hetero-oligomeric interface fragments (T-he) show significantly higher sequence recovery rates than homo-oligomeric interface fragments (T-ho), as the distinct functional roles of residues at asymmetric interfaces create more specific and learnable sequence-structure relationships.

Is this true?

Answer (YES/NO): NO